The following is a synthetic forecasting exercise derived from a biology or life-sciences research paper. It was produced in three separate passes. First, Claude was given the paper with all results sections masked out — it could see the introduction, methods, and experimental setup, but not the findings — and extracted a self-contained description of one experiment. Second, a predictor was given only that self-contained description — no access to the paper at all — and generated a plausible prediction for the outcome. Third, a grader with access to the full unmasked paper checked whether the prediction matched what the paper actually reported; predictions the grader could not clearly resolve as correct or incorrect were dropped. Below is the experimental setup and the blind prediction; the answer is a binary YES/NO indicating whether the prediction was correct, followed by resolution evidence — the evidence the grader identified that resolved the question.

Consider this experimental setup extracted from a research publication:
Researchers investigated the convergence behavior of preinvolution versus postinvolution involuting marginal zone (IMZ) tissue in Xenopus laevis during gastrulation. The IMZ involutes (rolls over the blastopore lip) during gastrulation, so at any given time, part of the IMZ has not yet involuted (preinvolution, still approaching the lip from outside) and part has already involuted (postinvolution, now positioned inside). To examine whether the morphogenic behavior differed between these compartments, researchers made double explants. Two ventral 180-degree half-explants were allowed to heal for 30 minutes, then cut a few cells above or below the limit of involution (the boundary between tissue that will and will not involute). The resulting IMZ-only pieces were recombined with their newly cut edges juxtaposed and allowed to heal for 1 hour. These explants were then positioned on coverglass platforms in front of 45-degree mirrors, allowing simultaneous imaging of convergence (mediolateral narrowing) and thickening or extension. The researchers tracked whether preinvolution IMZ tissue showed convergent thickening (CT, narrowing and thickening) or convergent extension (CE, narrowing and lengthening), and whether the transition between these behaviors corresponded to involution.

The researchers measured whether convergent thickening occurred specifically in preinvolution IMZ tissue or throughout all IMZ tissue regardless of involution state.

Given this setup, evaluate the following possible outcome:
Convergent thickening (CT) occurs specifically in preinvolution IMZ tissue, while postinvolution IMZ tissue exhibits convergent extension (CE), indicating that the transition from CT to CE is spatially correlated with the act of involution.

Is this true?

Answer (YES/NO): YES